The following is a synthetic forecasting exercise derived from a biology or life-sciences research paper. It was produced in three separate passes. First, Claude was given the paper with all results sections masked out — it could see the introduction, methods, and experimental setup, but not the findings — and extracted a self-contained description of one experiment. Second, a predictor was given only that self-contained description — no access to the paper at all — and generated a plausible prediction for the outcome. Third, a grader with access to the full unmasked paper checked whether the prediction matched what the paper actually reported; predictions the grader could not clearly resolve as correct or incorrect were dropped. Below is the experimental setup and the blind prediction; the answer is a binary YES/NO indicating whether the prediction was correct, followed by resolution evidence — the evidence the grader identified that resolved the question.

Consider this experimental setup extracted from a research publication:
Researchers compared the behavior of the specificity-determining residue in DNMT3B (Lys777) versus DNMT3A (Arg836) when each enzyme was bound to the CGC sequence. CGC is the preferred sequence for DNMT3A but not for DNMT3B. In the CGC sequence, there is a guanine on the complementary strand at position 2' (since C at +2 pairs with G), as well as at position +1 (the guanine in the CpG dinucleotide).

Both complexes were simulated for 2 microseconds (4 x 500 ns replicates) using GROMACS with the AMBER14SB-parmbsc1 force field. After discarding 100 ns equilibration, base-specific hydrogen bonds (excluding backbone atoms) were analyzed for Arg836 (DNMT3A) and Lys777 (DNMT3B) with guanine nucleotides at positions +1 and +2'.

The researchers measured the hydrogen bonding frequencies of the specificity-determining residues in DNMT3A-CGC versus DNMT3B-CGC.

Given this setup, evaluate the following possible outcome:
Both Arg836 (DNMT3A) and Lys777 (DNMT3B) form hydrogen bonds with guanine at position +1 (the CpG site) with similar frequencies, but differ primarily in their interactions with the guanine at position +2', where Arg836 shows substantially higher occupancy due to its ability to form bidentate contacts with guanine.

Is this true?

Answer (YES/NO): NO